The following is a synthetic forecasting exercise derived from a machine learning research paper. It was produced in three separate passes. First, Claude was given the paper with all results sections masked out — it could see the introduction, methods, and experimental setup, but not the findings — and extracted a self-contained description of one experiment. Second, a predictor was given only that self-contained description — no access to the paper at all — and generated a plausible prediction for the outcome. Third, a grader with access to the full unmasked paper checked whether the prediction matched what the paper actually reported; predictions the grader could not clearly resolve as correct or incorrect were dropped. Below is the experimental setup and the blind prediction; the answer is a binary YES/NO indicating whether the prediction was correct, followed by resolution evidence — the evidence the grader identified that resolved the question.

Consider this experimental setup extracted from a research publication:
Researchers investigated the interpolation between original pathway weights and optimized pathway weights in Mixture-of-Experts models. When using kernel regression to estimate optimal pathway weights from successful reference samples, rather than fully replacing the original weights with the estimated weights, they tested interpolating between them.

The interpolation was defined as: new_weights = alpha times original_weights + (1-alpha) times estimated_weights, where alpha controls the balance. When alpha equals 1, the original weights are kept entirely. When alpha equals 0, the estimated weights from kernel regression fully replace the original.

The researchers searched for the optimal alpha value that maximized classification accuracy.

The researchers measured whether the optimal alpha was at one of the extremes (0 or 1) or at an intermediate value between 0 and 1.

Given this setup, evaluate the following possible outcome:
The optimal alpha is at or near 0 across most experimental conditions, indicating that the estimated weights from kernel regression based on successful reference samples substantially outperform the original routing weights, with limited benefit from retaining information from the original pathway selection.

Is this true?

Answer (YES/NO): NO